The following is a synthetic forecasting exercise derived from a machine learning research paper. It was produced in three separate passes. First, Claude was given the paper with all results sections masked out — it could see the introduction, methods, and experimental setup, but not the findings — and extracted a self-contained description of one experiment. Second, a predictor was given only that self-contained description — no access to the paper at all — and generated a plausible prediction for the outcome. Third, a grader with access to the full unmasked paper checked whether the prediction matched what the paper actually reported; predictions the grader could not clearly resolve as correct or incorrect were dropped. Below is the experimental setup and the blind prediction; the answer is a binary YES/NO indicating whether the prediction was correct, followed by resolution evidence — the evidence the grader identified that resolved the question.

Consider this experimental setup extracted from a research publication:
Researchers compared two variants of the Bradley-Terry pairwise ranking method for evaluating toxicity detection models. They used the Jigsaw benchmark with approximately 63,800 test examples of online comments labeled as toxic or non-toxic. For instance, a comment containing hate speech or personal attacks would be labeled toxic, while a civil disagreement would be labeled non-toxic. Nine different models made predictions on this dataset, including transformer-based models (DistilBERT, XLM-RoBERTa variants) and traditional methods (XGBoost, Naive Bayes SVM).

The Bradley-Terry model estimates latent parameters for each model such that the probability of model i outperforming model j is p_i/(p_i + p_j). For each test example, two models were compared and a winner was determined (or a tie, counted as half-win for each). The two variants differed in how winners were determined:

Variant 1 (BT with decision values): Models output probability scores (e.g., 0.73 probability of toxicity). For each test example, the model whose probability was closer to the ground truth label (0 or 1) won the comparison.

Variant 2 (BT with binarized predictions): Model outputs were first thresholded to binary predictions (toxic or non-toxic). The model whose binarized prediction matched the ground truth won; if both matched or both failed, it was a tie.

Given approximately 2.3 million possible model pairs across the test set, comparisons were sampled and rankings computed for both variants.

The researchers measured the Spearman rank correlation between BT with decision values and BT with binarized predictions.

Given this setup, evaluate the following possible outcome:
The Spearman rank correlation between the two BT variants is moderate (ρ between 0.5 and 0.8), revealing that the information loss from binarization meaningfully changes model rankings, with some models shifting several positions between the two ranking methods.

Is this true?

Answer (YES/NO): NO